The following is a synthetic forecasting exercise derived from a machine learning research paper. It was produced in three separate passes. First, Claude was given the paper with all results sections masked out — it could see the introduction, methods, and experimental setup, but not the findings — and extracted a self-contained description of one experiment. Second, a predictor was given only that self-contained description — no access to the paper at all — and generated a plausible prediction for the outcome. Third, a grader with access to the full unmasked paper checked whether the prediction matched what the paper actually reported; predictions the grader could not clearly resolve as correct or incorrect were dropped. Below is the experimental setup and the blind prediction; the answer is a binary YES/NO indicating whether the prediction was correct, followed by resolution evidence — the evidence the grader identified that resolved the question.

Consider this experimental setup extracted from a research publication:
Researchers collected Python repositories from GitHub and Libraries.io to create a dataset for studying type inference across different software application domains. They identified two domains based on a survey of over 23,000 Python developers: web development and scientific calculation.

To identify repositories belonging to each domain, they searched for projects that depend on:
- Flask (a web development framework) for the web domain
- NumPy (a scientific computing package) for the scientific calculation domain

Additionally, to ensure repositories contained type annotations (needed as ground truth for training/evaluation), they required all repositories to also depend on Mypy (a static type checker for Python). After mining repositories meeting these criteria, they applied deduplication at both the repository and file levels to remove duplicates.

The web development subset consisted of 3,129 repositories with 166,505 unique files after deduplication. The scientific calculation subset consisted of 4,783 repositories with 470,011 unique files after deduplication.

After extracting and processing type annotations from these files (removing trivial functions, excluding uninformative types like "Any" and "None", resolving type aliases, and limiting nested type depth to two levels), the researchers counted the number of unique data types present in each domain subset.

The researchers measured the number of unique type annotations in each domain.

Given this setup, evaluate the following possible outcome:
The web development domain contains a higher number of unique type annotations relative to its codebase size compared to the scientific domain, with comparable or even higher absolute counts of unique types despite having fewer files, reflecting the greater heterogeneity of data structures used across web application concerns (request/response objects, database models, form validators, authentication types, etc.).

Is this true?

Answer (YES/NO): NO